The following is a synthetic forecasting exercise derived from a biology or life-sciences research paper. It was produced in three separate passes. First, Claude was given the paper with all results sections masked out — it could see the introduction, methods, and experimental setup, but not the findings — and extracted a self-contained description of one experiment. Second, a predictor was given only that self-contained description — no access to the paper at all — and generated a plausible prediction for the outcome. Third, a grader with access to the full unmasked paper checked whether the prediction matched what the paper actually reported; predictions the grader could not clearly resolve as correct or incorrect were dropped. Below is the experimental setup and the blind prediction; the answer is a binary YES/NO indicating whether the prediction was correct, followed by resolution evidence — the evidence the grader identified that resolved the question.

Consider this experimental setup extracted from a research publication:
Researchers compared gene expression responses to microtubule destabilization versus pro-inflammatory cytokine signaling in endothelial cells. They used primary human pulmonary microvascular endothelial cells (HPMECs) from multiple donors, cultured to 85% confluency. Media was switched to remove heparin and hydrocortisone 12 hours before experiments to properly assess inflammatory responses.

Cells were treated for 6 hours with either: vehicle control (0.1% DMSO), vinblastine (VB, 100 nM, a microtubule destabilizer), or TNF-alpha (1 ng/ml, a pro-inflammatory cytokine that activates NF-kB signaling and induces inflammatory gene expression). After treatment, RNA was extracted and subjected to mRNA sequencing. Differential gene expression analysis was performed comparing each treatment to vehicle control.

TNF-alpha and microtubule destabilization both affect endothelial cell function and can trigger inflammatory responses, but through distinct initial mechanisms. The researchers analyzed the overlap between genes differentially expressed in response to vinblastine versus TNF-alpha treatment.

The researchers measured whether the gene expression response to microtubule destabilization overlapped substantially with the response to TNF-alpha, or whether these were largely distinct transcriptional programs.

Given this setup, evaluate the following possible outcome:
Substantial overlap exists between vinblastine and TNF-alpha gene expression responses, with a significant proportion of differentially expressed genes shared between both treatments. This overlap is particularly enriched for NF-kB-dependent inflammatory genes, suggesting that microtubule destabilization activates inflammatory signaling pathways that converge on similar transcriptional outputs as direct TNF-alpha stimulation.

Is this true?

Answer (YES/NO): NO